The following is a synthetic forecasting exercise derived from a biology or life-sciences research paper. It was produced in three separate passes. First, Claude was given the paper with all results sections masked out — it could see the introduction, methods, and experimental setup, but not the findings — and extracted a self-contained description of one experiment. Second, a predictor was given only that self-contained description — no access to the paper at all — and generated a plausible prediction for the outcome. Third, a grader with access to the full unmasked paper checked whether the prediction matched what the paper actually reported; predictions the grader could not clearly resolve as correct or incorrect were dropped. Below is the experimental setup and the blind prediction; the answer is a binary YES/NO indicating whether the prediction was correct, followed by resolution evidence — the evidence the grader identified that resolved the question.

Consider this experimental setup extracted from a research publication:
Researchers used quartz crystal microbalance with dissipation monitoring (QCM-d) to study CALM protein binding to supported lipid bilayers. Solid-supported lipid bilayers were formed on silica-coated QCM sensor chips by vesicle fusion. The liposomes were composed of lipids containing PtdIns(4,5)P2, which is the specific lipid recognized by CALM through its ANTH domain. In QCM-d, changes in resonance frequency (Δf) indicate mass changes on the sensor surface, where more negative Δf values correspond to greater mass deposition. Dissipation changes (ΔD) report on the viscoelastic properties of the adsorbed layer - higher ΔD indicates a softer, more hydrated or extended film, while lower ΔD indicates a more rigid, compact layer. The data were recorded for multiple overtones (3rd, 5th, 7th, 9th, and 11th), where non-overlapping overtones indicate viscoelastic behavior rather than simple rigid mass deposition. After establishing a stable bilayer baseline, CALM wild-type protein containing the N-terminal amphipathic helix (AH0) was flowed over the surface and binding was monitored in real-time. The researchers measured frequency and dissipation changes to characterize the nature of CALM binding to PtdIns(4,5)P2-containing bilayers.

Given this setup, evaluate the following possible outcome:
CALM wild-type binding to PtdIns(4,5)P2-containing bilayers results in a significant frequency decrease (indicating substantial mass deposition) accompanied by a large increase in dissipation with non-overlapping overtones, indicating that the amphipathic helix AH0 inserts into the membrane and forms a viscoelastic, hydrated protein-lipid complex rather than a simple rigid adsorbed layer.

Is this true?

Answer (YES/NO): NO